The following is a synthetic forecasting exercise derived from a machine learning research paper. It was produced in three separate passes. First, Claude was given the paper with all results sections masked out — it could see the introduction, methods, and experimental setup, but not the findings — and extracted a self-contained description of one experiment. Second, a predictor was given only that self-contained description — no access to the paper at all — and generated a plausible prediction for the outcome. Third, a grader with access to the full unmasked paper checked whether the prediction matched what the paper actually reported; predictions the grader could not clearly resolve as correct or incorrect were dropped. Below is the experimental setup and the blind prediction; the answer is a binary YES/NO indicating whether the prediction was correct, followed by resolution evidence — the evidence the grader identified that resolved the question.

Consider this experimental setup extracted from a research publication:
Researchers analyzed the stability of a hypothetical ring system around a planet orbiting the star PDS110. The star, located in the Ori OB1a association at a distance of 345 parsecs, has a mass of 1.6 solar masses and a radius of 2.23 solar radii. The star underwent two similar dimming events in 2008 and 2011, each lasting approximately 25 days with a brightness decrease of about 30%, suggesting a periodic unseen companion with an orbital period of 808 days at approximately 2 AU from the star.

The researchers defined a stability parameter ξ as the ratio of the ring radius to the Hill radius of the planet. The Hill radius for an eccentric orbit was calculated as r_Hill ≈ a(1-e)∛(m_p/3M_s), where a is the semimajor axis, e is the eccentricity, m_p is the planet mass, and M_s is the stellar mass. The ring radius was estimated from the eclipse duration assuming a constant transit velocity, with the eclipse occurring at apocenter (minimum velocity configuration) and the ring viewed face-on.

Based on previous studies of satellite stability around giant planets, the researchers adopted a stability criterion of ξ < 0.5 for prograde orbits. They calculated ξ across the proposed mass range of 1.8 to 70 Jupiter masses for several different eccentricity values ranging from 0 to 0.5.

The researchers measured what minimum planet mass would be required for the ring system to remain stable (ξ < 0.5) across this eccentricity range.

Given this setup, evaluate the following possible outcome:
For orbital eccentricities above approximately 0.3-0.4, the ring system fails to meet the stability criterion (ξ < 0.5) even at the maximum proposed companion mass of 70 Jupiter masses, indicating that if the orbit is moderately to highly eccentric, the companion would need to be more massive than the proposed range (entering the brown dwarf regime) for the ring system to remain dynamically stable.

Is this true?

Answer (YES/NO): NO